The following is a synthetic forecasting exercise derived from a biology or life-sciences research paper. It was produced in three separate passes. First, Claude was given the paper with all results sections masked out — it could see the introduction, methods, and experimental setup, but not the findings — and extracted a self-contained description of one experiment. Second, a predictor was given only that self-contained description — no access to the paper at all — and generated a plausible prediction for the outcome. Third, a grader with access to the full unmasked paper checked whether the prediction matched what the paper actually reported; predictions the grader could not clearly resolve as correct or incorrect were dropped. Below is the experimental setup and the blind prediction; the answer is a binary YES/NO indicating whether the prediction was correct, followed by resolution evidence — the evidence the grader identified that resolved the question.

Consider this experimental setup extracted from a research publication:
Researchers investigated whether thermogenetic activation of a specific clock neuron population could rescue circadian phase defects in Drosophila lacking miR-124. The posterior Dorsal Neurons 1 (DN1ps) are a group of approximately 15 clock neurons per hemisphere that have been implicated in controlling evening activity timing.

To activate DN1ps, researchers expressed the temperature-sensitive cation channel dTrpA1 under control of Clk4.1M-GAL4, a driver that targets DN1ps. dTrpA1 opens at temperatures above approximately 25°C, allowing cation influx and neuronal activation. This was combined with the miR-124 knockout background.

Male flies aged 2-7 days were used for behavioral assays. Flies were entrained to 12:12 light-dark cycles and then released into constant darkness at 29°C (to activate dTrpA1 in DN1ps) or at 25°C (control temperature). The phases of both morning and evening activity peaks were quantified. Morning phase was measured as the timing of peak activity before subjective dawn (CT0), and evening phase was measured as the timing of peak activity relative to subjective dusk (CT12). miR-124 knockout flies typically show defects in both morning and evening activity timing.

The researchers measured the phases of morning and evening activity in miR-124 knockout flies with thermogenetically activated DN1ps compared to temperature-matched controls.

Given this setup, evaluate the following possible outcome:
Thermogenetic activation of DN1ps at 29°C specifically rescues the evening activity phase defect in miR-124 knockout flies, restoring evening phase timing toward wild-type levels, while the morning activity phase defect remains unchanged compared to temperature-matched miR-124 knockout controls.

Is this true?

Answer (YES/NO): NO